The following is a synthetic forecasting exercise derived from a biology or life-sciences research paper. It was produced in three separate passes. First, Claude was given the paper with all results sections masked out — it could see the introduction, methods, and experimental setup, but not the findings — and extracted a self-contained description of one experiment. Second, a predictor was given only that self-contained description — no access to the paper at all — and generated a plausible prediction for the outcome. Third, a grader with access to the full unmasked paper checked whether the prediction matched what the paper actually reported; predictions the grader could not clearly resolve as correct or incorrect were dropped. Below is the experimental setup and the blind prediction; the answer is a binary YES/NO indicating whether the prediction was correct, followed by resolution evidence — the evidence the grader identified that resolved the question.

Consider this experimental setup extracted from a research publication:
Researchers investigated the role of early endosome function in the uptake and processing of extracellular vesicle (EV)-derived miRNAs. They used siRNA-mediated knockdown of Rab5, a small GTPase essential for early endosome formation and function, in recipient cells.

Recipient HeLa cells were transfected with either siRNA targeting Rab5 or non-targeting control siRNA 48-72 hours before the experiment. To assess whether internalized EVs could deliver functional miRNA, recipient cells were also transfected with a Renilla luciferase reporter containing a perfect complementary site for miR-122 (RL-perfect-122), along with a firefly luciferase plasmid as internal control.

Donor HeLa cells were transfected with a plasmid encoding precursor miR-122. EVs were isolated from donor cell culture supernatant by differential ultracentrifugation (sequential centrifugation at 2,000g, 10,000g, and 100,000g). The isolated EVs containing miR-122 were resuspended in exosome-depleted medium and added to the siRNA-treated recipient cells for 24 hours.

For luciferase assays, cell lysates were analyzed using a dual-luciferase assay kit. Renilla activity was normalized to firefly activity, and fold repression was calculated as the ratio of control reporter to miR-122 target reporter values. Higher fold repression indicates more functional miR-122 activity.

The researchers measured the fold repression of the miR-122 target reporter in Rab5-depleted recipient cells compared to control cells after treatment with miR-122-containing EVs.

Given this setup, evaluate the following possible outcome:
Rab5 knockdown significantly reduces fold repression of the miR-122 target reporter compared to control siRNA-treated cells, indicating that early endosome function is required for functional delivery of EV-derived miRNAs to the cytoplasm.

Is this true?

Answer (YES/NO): NO